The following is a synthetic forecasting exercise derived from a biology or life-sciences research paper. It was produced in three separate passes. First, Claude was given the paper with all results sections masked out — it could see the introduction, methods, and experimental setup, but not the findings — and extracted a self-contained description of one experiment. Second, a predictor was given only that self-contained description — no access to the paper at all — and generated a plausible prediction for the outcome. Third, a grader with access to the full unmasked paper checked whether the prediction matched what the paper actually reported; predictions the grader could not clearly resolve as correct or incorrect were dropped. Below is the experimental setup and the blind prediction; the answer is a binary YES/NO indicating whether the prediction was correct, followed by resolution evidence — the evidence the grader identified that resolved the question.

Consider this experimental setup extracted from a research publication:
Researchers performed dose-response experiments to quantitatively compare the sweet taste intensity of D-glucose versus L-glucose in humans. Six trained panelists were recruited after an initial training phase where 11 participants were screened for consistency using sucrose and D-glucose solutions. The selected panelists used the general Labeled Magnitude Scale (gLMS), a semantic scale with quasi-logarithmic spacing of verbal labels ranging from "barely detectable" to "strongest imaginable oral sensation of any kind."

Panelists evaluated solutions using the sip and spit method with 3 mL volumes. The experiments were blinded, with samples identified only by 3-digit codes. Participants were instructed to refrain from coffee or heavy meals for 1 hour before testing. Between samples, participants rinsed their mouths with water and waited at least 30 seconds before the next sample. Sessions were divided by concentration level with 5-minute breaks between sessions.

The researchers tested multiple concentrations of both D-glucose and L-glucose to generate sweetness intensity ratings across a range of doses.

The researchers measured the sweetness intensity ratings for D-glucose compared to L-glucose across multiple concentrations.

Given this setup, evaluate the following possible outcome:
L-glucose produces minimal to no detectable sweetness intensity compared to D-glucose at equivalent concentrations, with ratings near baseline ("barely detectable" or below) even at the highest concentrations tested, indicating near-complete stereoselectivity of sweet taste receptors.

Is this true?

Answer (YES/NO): NO